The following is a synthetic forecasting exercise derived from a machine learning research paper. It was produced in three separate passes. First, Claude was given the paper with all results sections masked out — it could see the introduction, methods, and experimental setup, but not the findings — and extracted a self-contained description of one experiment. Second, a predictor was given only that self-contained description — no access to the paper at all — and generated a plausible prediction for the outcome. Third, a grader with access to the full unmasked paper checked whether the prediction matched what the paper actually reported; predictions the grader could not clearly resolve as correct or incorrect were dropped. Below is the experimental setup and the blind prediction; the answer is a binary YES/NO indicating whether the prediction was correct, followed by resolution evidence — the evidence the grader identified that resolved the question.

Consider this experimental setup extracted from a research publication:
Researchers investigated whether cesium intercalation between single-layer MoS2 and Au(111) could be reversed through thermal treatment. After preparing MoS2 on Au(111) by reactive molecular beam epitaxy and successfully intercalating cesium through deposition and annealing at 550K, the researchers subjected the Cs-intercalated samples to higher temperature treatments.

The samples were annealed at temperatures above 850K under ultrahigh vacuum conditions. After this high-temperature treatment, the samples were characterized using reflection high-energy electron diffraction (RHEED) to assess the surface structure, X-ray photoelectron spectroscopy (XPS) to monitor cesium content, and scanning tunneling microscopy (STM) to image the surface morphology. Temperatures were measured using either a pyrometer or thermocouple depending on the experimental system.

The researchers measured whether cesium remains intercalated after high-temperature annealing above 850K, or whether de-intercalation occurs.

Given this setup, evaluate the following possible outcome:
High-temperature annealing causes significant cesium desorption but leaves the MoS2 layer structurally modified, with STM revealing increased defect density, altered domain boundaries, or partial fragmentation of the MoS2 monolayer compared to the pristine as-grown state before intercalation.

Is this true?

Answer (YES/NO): NO